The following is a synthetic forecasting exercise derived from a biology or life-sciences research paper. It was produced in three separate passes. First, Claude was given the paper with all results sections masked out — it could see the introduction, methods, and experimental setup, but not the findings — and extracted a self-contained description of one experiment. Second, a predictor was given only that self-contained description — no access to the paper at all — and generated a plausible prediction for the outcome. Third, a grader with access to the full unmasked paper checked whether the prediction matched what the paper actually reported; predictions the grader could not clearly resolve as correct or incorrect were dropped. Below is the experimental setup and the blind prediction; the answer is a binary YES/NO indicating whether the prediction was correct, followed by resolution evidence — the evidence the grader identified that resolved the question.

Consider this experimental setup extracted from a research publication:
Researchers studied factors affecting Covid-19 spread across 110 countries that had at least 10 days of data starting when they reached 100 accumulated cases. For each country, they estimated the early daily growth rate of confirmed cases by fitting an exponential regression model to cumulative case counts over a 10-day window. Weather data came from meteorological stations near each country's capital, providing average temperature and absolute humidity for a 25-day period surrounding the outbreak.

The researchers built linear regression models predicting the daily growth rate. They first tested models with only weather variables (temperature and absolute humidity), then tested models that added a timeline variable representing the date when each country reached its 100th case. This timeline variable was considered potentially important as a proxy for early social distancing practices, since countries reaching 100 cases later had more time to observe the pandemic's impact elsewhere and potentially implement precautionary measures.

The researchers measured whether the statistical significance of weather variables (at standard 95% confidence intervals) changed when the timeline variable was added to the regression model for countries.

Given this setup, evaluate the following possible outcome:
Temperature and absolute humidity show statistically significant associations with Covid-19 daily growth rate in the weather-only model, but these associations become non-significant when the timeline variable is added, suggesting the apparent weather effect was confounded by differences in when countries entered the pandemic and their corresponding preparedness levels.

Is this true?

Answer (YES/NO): YES